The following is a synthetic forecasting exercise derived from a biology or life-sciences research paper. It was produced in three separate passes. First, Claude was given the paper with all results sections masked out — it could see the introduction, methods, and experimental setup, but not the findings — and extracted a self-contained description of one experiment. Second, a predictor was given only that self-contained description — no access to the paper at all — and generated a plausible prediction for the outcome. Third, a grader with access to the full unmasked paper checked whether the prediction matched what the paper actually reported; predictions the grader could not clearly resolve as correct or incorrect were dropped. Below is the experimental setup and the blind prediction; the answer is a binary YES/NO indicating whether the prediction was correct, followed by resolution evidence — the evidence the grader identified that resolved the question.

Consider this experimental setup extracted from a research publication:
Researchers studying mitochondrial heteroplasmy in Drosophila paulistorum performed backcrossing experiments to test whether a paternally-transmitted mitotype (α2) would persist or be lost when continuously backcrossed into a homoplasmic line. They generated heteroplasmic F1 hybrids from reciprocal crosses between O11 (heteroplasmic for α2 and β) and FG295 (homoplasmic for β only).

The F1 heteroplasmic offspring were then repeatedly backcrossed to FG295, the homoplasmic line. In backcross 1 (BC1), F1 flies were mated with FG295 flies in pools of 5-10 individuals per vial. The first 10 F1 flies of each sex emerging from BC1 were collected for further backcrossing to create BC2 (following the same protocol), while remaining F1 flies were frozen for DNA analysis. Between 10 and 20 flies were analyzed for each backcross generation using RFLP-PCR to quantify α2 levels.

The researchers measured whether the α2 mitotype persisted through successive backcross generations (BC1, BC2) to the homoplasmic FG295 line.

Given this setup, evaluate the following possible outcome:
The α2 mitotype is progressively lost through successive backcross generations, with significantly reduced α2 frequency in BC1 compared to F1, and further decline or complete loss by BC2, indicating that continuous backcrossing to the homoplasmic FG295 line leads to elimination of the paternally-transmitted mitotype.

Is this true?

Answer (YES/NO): NO